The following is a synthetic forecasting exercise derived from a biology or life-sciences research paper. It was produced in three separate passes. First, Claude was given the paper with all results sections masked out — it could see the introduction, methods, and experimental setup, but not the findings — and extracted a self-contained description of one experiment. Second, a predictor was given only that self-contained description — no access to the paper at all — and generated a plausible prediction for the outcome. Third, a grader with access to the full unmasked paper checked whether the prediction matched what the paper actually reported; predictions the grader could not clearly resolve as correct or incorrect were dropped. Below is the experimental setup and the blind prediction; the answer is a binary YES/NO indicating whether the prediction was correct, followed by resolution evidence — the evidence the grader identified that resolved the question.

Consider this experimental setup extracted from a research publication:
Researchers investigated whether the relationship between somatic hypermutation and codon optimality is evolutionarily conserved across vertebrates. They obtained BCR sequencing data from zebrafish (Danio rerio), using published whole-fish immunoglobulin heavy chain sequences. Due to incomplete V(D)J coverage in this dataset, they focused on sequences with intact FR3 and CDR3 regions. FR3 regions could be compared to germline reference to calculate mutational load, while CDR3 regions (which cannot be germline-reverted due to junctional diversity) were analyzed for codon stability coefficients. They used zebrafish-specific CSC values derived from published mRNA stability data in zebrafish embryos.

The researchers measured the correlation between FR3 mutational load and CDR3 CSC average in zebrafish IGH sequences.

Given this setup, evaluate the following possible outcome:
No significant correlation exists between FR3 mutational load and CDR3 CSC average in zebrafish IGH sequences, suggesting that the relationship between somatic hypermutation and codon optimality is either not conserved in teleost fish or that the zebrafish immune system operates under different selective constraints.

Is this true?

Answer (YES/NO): NO